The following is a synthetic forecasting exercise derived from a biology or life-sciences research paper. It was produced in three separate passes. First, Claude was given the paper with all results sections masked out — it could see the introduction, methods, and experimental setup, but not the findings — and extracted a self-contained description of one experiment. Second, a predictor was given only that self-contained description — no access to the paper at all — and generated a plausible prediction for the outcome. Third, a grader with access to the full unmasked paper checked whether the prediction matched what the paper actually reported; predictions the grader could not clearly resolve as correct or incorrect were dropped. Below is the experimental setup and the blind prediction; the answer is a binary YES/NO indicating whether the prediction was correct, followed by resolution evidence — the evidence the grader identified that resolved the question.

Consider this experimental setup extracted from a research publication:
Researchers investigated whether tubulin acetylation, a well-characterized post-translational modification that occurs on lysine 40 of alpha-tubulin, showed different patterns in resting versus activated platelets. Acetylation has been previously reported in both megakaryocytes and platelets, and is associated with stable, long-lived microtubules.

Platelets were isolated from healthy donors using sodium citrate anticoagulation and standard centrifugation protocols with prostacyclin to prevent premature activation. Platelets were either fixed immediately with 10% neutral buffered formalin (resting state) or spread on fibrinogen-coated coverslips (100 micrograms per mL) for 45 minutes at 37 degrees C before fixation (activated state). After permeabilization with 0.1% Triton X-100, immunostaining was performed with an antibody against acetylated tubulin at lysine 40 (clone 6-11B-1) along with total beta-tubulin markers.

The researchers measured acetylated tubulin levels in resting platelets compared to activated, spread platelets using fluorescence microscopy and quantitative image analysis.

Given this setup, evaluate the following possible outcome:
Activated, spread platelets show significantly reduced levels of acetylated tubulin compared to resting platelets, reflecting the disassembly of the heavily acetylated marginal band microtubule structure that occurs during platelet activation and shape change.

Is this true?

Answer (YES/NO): NO